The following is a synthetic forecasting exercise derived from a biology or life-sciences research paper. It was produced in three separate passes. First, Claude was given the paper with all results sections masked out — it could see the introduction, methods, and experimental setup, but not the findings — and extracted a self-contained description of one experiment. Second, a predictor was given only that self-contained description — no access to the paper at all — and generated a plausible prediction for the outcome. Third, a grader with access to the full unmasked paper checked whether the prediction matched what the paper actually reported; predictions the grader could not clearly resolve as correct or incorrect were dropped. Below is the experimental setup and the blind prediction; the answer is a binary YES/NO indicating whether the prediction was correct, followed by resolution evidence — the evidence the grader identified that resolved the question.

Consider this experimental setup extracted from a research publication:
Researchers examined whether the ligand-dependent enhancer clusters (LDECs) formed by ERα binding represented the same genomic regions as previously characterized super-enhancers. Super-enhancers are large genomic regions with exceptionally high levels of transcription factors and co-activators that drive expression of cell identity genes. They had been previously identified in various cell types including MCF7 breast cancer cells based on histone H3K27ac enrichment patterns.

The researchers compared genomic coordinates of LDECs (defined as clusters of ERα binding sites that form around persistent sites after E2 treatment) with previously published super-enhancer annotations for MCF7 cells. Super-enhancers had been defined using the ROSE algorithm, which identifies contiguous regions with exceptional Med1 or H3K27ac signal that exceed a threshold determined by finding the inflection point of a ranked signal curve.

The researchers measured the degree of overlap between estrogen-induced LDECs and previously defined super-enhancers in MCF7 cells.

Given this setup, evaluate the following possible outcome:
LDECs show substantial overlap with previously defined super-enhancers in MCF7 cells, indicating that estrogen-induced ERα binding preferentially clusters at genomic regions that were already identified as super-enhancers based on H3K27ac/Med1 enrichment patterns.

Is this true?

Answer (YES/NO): NO